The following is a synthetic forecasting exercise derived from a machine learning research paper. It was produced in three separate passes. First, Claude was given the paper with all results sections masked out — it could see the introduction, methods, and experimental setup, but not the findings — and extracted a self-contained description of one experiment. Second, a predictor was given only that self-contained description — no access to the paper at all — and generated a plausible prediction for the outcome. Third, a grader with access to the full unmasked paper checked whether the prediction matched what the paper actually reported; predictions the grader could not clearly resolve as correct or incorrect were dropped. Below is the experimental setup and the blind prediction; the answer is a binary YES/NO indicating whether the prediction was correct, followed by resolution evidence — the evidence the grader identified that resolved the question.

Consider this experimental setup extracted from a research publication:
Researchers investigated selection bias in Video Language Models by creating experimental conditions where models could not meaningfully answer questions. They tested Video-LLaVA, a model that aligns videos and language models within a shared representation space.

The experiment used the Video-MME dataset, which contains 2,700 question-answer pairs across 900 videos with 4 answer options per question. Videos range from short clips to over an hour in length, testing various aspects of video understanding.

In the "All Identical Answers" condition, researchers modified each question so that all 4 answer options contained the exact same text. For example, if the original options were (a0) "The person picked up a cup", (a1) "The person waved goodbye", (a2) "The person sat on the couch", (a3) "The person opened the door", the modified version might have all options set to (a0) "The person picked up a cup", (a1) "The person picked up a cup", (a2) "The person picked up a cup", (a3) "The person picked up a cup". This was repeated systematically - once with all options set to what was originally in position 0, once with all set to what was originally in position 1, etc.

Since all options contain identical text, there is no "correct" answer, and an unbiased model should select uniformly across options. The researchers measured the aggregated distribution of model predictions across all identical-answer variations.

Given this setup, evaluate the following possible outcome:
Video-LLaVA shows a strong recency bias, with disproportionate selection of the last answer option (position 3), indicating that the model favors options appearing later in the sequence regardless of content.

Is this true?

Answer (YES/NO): NO